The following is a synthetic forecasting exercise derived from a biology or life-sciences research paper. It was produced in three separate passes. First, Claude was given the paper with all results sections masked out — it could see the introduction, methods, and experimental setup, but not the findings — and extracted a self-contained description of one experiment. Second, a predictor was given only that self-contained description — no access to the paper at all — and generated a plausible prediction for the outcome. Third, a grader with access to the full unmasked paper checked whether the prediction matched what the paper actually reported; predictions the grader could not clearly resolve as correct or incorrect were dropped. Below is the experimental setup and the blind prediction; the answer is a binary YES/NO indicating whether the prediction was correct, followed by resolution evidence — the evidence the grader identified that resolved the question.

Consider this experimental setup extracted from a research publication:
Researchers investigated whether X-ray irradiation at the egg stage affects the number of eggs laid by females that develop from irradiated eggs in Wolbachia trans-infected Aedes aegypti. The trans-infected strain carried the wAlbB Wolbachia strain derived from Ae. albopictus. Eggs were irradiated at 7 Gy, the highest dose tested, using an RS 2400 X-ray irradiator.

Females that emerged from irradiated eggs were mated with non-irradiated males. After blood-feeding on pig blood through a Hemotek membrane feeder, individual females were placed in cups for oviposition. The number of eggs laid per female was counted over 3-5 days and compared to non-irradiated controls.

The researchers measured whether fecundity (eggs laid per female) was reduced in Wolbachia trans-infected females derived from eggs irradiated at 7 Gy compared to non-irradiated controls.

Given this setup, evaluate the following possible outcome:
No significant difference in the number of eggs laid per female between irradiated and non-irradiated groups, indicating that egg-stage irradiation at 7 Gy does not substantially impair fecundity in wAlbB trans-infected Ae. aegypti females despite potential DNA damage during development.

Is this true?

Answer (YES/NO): NO